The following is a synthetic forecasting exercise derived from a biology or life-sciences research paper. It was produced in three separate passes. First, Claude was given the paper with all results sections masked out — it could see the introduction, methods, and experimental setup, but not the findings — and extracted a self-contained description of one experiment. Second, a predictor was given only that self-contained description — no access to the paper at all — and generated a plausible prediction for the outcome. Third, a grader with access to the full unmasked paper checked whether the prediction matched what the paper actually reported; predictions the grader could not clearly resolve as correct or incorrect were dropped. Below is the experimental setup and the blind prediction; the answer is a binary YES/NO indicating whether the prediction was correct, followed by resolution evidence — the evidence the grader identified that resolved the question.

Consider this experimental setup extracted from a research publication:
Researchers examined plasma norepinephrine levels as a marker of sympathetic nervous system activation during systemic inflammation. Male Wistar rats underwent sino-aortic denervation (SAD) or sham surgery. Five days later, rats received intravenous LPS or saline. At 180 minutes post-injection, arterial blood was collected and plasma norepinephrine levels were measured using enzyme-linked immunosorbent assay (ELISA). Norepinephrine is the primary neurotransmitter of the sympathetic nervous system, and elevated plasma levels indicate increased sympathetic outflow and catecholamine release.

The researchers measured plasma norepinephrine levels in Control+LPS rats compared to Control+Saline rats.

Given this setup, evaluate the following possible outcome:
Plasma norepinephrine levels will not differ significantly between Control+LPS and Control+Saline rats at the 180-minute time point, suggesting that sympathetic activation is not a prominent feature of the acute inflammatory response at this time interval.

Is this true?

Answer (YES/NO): YES